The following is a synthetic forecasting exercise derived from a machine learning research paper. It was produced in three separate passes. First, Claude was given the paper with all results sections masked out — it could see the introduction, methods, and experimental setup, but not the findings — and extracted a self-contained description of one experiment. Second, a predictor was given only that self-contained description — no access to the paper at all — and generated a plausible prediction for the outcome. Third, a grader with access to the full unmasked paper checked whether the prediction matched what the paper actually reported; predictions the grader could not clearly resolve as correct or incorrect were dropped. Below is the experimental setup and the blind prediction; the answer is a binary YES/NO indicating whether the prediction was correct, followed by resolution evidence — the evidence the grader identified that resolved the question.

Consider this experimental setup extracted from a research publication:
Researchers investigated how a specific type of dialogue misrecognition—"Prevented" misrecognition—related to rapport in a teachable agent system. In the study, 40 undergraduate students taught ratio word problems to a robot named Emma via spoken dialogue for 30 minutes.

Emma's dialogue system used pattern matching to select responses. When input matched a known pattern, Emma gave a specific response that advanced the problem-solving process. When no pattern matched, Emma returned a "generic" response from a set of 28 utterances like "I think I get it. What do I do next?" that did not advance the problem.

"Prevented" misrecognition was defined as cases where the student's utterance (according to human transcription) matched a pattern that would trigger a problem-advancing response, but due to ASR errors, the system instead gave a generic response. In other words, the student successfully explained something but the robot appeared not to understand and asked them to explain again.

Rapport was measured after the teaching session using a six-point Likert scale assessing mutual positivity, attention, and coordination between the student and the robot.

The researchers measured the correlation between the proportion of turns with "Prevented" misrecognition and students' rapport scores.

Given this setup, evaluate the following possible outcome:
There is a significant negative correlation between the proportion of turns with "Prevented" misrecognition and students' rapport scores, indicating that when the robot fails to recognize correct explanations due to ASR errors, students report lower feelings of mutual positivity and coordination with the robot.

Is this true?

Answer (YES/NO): NO